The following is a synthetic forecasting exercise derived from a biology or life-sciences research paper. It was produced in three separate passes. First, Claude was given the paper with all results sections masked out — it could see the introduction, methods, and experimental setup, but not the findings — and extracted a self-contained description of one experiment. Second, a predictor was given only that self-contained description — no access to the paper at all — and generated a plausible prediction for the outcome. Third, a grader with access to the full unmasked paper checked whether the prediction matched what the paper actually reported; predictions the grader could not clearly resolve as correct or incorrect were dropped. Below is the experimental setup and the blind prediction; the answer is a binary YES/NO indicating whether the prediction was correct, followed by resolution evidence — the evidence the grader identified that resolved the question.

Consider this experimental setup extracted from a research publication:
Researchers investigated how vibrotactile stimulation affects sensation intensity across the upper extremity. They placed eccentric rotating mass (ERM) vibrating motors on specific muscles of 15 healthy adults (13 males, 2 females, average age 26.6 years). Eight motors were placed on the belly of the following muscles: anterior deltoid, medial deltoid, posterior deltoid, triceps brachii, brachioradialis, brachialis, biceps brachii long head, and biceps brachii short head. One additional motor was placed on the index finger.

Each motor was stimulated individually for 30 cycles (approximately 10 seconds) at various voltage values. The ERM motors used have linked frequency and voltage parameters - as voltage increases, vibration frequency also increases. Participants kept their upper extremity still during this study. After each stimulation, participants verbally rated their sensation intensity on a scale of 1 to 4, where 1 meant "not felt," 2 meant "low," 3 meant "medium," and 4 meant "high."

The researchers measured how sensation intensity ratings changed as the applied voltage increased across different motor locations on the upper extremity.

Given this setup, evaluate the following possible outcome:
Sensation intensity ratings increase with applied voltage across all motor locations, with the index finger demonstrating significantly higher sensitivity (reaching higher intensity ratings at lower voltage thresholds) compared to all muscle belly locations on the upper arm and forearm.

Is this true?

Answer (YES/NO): NO